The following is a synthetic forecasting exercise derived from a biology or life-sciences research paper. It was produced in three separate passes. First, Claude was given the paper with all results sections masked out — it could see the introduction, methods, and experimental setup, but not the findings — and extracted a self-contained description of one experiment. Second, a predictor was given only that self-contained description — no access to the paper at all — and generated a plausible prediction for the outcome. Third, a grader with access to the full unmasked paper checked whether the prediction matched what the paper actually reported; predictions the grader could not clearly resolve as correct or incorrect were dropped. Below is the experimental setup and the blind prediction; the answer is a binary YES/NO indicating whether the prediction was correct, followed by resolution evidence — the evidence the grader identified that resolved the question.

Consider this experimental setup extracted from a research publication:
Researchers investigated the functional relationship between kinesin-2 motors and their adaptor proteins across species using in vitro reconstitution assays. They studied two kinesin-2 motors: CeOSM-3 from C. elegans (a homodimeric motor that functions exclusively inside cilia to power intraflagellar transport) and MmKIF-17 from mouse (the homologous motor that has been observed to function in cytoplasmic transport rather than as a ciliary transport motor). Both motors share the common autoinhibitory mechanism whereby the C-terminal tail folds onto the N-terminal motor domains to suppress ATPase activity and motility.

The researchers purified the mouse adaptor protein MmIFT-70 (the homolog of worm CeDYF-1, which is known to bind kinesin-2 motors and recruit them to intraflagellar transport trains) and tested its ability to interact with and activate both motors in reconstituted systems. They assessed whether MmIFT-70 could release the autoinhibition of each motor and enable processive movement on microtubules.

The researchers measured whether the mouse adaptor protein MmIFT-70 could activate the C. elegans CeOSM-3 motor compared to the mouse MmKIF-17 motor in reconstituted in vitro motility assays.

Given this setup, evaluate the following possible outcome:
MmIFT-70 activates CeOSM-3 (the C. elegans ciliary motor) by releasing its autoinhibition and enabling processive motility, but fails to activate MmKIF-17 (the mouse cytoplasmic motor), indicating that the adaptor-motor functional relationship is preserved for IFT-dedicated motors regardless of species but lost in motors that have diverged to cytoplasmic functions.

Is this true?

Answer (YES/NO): YES